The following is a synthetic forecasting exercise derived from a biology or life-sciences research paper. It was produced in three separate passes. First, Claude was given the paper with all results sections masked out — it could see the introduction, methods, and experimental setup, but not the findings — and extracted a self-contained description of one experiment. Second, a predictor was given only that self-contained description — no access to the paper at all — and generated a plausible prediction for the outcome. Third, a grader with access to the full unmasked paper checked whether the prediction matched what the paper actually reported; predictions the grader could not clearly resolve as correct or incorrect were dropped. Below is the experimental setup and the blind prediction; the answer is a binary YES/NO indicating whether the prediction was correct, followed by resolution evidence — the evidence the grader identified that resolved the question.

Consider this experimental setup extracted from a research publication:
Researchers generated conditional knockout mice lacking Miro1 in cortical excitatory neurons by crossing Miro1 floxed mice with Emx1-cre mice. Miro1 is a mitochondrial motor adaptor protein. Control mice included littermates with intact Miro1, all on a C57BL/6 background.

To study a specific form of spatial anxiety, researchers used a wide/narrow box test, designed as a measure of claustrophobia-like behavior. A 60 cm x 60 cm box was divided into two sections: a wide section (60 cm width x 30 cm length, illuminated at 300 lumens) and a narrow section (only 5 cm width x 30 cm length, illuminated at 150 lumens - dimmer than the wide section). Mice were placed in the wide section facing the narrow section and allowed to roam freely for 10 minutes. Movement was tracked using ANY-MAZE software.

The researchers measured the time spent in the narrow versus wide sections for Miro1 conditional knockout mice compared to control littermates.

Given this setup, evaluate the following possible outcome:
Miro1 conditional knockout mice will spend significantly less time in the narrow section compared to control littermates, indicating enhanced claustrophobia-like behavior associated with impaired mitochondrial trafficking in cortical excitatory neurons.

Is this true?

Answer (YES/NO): YES